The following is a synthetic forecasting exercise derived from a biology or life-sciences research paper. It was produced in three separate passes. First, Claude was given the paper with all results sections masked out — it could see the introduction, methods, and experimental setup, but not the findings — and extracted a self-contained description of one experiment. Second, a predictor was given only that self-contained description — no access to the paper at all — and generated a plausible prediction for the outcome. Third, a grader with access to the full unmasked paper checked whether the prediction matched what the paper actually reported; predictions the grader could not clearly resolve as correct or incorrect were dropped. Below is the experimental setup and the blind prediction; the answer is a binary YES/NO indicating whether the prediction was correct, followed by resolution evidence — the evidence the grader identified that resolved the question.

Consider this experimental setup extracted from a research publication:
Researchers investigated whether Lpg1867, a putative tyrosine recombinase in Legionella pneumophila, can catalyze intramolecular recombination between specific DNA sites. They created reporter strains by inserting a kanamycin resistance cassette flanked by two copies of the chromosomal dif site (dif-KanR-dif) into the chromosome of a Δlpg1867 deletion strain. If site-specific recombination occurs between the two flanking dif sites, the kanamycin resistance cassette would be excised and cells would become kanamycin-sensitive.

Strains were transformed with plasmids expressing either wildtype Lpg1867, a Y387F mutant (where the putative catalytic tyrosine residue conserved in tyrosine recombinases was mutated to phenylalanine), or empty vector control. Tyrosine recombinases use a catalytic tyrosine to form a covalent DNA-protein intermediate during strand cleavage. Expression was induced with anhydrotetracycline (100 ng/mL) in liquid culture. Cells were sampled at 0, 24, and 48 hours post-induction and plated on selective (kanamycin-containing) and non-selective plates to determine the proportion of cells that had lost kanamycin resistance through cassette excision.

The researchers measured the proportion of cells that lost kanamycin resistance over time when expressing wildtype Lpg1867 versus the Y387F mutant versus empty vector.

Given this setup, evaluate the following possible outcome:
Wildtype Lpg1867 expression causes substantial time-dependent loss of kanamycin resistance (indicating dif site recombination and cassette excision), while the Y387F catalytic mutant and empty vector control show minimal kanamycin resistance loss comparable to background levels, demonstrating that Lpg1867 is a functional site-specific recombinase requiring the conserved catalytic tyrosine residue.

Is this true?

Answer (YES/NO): NO